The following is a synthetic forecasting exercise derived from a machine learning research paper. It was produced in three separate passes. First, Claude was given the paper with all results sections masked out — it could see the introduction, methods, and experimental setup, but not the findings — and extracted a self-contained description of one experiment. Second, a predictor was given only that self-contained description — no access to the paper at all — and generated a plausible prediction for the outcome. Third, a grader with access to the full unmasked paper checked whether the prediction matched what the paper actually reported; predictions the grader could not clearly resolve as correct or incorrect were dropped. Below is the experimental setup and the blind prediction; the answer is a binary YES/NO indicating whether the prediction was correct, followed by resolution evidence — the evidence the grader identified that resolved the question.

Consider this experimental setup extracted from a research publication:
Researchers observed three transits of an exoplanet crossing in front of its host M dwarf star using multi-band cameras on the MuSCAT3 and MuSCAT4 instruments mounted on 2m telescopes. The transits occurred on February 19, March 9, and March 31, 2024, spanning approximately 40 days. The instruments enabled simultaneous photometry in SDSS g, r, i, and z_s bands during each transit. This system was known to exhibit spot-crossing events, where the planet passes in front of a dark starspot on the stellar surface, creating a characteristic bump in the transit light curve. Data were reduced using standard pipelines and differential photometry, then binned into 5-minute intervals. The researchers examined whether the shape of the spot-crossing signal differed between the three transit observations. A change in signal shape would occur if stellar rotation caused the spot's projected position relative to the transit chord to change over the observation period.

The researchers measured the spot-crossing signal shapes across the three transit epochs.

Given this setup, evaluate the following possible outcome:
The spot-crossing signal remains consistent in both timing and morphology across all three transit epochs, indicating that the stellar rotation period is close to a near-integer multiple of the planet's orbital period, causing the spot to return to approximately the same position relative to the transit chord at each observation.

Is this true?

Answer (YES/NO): NO